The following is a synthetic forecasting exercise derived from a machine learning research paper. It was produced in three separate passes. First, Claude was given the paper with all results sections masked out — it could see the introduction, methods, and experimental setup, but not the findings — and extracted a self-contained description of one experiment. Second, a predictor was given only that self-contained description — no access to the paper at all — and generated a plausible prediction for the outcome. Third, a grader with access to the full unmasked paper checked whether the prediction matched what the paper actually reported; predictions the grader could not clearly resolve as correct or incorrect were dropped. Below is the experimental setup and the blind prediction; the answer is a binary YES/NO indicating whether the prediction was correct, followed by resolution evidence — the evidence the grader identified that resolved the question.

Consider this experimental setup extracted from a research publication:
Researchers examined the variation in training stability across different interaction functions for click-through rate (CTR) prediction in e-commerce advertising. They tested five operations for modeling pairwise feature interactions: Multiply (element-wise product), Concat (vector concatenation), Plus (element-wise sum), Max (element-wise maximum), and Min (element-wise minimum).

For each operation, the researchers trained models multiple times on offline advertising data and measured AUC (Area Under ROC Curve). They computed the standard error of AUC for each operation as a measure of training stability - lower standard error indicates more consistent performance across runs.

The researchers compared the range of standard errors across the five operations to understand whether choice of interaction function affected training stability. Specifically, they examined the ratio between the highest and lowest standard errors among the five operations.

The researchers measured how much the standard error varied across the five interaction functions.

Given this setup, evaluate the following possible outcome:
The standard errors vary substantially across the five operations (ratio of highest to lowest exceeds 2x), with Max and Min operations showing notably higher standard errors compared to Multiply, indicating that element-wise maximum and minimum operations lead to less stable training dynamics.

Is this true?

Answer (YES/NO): NO